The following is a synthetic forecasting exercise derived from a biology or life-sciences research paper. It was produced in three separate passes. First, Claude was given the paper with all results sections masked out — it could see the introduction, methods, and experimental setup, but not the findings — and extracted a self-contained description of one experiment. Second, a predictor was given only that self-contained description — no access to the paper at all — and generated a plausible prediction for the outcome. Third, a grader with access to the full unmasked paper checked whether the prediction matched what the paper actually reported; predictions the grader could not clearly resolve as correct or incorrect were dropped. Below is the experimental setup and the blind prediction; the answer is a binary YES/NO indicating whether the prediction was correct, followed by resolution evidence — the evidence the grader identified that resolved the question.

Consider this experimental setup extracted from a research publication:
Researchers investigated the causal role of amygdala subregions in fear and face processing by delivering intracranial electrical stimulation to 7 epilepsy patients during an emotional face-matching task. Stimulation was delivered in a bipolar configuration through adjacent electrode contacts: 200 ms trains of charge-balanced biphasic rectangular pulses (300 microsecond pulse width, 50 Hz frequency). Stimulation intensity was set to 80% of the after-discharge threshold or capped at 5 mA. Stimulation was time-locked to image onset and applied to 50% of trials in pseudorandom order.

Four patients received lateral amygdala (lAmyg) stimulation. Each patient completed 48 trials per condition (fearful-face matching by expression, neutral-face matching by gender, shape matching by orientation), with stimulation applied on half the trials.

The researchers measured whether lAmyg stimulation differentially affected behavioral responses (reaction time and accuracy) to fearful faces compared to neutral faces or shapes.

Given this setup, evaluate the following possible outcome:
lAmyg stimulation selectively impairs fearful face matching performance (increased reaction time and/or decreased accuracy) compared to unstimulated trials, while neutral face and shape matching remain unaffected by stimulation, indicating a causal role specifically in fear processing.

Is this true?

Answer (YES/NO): YES